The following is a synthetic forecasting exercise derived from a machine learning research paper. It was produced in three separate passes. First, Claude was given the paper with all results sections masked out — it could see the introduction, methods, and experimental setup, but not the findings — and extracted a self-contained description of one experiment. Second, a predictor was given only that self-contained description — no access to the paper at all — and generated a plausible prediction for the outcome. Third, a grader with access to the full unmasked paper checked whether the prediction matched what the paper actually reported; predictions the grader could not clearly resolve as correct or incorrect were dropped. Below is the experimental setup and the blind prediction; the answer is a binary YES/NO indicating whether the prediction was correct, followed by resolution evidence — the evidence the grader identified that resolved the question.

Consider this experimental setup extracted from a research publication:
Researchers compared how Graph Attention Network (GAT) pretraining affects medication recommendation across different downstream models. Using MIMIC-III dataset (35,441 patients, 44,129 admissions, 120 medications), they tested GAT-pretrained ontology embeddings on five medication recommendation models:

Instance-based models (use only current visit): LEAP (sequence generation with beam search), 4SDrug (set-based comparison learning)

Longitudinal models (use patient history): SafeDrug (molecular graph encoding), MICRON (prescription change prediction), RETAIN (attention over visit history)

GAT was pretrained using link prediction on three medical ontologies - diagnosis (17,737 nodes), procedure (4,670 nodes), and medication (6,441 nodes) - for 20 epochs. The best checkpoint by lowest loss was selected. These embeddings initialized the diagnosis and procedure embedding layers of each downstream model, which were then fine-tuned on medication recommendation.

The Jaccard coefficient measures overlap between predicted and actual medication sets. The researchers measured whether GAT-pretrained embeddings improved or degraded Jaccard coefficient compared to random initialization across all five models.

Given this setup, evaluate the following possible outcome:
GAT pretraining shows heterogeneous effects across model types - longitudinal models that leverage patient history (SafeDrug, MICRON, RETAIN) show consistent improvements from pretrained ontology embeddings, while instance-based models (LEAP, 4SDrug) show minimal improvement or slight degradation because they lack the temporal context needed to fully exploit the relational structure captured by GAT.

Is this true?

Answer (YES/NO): NO